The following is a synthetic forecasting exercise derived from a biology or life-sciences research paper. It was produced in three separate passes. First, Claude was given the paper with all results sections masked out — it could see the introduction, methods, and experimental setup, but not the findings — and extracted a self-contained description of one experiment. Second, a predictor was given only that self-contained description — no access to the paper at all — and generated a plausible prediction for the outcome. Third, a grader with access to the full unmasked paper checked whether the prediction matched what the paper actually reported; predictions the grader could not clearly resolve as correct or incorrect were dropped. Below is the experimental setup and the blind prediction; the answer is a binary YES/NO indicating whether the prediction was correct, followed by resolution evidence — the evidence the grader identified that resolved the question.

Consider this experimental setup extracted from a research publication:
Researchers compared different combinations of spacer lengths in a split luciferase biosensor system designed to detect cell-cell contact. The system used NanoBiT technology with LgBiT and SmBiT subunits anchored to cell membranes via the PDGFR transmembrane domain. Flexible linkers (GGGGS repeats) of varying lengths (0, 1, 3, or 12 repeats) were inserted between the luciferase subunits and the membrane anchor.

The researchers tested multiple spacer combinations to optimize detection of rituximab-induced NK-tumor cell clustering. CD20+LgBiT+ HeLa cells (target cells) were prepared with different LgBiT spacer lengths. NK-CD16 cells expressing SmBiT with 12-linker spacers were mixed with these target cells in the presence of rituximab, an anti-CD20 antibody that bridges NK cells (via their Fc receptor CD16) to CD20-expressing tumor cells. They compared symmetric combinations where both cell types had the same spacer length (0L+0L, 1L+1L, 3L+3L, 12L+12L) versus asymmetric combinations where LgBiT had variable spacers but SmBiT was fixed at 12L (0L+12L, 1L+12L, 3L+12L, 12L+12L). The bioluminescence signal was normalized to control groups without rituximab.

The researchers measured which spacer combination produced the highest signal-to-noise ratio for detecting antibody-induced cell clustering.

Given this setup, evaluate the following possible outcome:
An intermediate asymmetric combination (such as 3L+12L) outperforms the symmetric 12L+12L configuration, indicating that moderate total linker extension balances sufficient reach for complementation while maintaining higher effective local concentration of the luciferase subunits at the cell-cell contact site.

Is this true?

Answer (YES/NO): NO